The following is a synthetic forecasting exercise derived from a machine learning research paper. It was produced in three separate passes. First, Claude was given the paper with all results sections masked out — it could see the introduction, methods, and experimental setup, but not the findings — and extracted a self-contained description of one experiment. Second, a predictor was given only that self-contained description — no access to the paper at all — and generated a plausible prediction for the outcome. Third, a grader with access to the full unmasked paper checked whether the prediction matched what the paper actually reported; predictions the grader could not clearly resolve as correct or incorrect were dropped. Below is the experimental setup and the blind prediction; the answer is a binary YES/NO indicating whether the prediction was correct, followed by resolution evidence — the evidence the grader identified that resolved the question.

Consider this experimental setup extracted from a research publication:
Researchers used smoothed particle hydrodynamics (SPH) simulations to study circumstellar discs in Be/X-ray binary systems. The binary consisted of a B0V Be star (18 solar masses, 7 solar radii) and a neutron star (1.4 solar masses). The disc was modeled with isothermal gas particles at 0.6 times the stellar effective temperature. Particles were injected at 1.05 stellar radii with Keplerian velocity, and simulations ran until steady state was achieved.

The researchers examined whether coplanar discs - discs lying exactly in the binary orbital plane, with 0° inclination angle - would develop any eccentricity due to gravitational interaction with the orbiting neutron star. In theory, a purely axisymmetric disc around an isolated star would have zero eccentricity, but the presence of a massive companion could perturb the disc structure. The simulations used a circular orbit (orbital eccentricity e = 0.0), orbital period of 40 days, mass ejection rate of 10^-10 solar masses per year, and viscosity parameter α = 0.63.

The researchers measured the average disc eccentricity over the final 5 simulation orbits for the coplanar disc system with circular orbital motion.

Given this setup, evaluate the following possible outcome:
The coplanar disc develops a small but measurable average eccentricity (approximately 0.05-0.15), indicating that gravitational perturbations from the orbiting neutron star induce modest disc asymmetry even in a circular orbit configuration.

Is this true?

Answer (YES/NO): YES